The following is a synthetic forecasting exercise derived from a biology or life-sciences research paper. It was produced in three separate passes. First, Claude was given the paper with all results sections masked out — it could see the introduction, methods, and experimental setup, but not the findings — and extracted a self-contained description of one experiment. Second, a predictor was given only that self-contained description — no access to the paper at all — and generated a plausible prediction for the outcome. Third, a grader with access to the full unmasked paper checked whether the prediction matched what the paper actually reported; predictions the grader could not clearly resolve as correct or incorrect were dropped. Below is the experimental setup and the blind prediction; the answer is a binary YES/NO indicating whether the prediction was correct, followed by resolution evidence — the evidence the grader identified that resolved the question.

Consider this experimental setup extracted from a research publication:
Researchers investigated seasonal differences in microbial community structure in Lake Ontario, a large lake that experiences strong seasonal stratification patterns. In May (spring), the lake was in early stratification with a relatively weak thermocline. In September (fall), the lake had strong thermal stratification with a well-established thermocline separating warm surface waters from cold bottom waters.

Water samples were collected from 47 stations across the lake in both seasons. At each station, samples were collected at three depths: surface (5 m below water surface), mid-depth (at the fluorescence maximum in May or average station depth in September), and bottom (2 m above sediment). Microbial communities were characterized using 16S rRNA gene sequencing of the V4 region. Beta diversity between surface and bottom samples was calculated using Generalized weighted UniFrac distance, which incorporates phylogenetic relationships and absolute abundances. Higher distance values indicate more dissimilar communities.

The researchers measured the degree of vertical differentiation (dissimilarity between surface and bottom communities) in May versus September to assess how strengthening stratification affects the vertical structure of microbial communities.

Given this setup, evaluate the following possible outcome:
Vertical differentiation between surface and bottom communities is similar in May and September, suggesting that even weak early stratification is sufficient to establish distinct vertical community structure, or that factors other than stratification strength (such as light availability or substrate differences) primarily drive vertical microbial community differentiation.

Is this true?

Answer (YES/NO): NO